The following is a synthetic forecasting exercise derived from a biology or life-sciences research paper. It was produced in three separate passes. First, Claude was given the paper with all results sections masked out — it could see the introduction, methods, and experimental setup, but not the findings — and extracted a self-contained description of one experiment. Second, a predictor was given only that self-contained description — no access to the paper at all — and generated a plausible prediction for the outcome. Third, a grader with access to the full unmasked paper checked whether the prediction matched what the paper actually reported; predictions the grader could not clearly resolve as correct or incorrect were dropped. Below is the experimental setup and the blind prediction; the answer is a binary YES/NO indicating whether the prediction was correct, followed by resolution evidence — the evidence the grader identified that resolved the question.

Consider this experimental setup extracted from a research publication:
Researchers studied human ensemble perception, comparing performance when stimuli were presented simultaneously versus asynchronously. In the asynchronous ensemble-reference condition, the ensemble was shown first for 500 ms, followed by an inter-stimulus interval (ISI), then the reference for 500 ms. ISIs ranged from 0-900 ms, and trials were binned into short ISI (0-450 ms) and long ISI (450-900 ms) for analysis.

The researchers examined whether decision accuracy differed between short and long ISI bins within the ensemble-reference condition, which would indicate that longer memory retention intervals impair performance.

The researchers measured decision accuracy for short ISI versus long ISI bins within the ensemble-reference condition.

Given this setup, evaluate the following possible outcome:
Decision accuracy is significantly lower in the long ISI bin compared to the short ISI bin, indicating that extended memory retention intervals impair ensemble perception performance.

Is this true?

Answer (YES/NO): NO